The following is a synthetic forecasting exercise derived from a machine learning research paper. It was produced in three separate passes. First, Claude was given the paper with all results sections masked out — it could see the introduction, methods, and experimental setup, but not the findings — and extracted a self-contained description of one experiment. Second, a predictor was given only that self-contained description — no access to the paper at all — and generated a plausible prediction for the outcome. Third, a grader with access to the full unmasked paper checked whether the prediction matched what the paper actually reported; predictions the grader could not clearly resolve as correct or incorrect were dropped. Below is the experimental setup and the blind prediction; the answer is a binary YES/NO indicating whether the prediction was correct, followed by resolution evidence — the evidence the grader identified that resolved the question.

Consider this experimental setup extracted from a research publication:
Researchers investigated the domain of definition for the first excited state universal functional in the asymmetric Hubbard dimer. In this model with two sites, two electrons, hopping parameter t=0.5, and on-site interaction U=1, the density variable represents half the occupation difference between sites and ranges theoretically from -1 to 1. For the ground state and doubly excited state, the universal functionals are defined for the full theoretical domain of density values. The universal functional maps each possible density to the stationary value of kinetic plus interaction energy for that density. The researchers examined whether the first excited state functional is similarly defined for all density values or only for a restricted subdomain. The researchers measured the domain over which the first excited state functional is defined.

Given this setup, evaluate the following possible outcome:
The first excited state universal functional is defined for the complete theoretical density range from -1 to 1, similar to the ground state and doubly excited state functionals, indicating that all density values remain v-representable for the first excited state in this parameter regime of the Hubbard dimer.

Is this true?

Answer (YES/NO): NO